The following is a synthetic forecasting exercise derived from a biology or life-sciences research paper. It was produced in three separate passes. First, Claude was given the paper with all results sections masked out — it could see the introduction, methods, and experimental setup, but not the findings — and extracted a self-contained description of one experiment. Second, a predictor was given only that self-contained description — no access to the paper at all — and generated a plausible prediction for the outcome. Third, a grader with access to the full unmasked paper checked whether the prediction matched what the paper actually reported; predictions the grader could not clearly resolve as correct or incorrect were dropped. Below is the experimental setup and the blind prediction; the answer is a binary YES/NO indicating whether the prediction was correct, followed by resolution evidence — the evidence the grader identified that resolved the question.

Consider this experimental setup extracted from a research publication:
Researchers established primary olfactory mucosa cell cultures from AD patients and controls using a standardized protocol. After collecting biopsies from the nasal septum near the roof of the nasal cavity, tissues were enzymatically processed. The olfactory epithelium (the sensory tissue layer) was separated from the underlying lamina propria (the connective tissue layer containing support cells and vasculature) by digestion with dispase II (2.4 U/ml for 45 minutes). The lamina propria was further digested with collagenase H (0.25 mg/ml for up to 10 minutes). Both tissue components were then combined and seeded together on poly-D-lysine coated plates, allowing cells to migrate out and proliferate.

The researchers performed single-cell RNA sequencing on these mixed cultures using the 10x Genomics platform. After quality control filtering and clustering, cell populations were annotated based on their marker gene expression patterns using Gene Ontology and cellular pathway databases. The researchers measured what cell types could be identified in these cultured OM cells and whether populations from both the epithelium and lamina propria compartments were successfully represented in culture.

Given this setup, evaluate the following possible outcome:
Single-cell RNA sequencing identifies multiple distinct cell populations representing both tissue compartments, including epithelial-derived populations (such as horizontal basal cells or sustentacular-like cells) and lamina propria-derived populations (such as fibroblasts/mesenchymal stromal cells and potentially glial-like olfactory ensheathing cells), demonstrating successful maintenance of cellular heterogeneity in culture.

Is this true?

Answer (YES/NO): YES